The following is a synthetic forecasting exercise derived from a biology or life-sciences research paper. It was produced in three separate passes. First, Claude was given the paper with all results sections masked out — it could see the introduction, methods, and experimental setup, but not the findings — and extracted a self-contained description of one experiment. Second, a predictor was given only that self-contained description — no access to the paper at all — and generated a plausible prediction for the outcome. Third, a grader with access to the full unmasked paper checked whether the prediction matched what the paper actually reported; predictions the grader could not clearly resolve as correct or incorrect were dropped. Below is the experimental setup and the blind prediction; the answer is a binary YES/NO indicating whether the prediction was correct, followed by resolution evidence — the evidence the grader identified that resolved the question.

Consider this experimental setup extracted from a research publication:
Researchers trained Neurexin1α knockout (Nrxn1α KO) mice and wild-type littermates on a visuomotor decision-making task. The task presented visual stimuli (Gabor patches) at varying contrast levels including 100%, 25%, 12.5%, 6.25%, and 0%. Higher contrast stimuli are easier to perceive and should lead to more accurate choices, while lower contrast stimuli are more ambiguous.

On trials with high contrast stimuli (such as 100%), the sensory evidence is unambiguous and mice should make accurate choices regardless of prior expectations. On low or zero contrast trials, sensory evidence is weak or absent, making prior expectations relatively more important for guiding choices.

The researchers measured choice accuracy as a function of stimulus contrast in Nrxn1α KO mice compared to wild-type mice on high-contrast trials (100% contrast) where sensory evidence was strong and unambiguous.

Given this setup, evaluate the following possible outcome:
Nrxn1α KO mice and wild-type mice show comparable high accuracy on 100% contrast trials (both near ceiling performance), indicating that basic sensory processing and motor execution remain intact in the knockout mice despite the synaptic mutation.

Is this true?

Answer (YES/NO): YES